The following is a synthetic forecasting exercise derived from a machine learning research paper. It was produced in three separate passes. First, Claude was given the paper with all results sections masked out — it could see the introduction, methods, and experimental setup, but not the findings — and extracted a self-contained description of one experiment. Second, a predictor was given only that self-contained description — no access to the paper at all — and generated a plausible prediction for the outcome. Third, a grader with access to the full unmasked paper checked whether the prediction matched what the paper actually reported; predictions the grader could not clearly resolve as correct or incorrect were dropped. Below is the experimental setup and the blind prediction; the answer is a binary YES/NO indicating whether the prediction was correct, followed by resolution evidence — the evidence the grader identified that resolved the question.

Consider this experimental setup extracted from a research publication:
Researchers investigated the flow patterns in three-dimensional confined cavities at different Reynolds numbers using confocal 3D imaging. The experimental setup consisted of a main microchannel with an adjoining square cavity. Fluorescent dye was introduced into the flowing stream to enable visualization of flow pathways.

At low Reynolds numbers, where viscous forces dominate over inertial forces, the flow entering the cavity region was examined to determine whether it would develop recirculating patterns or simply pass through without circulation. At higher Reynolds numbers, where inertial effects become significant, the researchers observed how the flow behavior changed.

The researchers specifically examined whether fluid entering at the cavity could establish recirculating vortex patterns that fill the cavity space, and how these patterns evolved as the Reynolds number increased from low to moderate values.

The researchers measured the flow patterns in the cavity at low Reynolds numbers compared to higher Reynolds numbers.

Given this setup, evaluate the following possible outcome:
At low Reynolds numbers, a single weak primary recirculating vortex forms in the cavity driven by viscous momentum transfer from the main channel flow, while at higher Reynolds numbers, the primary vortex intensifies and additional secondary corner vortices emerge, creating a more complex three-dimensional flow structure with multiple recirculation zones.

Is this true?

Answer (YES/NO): NO